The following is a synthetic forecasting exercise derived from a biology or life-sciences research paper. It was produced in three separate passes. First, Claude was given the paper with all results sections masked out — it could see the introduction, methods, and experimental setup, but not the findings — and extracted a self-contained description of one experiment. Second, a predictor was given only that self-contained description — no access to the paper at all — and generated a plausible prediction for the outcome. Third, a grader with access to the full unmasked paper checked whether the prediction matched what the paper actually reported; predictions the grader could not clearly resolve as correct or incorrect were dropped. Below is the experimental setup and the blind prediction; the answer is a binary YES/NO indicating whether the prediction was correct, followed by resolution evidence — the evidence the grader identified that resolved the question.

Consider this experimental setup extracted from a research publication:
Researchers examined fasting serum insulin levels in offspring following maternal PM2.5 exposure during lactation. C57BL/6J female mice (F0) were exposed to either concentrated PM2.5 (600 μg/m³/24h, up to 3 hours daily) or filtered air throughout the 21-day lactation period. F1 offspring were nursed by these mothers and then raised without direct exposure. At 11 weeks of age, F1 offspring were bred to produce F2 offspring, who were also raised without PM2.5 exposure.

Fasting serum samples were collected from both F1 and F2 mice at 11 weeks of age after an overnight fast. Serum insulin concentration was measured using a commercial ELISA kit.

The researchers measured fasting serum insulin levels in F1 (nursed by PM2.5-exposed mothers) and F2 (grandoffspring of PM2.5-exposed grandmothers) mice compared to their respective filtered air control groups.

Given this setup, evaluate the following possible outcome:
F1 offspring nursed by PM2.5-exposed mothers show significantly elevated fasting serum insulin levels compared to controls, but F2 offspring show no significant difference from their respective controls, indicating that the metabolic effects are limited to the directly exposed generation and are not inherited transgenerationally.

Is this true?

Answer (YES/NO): NO